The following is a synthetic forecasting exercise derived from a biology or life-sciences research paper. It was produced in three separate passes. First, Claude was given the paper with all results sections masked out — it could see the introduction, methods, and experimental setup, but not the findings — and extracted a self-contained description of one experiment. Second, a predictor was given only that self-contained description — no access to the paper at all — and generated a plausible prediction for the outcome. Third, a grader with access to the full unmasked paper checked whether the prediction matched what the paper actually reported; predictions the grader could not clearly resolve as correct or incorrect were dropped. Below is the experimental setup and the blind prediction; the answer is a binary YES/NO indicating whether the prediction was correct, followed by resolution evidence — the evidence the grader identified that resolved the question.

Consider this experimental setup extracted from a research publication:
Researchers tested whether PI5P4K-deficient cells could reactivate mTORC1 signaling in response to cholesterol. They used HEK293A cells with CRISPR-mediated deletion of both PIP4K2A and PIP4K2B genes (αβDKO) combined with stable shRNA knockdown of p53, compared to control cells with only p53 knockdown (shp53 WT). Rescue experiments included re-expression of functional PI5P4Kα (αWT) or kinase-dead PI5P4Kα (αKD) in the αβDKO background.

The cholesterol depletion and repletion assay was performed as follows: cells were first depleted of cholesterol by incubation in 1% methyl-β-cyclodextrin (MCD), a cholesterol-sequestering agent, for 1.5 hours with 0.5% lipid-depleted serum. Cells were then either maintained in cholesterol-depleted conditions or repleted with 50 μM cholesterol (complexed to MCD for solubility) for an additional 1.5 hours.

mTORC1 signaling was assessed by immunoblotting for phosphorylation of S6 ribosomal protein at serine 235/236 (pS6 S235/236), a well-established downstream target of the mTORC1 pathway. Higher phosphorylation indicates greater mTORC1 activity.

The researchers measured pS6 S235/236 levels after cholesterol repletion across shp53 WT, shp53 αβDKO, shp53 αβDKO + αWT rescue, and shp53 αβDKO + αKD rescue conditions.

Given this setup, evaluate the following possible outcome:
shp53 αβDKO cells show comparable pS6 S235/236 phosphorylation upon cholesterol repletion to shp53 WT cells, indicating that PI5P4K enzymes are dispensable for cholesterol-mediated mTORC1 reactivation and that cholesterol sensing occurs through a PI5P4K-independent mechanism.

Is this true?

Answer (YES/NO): NO